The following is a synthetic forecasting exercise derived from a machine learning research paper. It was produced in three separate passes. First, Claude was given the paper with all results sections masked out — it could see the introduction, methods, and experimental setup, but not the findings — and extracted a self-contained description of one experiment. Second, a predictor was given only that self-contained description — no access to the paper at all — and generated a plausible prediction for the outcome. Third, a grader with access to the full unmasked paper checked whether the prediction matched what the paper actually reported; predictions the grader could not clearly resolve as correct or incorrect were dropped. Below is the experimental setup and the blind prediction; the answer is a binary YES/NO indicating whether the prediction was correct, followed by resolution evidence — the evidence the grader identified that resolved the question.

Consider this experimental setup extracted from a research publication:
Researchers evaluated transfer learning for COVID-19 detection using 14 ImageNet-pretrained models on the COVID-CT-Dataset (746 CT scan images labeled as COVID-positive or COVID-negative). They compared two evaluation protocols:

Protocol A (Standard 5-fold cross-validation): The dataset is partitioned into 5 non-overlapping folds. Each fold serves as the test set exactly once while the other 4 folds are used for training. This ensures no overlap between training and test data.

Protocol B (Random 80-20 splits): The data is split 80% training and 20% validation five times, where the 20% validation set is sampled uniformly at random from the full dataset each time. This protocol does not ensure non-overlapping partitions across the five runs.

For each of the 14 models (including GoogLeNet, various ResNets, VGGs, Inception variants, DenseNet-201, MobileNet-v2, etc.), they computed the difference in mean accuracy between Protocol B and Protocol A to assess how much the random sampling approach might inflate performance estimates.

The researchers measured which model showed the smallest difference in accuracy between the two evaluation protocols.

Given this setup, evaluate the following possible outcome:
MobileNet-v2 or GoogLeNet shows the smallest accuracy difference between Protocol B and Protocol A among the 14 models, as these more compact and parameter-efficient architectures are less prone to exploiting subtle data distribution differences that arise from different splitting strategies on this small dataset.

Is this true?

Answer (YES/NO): NO